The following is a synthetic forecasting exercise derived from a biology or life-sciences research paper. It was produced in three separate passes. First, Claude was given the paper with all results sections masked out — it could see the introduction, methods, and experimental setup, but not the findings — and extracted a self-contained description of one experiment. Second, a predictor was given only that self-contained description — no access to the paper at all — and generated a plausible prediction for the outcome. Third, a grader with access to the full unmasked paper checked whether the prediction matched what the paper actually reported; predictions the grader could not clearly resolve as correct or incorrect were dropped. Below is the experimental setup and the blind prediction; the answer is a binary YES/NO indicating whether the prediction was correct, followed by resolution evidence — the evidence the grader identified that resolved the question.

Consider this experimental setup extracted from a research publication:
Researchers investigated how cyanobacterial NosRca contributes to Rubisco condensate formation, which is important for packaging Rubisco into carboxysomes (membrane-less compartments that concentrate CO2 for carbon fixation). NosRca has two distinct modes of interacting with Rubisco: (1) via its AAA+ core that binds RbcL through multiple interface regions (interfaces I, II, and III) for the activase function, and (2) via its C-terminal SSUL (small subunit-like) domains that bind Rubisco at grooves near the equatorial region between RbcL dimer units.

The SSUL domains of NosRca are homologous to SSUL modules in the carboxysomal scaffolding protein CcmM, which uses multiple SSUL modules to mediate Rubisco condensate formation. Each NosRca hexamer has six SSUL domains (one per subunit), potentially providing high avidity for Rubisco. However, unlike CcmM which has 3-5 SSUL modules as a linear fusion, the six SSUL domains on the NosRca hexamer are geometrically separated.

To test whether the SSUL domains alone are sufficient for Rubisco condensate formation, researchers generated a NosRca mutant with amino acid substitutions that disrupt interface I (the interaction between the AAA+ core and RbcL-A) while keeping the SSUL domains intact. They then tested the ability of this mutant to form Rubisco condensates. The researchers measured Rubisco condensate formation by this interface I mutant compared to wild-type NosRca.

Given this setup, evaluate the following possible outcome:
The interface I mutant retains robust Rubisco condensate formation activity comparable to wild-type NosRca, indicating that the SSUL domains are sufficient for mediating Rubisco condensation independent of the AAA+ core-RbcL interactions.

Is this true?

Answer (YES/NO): NO